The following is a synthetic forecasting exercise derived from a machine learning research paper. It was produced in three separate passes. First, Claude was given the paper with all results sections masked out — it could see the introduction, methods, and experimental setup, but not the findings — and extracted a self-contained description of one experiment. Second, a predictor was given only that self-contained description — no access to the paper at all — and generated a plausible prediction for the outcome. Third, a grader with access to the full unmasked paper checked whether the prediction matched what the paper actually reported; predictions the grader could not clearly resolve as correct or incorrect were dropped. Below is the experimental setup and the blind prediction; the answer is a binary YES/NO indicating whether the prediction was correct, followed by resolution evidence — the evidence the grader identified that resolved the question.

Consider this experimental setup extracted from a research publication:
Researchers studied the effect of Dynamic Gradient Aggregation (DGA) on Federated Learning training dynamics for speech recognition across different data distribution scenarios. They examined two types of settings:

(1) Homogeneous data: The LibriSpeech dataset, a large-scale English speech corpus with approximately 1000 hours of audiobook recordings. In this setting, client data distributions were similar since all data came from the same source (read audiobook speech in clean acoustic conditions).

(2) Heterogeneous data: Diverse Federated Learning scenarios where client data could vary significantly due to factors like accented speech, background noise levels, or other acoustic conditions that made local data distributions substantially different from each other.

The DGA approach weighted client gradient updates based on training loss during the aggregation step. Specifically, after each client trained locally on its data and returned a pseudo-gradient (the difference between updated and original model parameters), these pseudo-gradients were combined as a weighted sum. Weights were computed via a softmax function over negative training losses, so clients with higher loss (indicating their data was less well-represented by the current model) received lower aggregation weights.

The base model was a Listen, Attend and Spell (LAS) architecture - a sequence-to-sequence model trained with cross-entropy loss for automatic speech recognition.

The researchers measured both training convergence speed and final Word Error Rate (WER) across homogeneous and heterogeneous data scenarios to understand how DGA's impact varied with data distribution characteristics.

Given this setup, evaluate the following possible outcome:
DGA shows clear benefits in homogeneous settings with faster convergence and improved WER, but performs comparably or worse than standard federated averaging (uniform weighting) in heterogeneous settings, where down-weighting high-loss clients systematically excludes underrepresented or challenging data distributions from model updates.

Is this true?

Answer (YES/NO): NO